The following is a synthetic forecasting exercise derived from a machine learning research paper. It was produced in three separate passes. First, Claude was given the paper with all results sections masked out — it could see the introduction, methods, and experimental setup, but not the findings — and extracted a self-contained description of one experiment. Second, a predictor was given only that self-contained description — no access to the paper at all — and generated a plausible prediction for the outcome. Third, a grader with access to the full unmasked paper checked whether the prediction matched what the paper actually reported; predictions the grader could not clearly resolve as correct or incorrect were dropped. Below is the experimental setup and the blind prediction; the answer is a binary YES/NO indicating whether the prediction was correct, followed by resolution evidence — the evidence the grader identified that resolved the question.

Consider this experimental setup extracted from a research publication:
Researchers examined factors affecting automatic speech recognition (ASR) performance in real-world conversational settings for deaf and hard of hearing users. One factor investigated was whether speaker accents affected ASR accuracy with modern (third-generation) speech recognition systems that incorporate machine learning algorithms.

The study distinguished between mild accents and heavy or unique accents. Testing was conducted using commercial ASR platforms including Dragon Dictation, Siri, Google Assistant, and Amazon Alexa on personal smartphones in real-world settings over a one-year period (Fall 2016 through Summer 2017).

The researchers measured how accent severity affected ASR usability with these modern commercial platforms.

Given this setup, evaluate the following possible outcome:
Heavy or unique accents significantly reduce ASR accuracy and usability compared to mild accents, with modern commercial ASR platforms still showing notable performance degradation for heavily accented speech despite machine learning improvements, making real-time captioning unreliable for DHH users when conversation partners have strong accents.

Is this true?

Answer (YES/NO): YES